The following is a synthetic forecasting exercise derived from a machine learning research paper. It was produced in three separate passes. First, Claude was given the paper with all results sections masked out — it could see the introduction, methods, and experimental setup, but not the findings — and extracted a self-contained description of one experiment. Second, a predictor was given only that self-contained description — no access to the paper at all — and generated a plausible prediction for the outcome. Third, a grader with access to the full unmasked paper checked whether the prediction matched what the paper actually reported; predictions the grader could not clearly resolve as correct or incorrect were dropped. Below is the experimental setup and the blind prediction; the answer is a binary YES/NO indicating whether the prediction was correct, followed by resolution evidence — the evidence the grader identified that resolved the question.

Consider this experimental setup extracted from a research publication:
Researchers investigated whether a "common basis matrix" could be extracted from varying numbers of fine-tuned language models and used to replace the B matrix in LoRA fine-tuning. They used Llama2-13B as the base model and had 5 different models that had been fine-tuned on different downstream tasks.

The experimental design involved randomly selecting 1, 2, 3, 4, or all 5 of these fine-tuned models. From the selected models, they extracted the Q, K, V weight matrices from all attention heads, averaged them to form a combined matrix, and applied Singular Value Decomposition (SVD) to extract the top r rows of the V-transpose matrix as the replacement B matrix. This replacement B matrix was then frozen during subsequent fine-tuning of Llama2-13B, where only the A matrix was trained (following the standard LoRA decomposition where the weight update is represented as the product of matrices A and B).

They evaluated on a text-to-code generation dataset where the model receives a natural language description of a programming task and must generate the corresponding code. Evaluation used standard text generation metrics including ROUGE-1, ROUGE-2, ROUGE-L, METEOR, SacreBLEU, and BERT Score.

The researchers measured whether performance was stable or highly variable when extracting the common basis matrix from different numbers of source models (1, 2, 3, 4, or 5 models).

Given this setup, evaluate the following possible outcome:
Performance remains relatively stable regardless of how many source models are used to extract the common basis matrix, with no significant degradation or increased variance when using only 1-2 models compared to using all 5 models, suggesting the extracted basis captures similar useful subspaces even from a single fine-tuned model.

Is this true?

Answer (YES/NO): YES